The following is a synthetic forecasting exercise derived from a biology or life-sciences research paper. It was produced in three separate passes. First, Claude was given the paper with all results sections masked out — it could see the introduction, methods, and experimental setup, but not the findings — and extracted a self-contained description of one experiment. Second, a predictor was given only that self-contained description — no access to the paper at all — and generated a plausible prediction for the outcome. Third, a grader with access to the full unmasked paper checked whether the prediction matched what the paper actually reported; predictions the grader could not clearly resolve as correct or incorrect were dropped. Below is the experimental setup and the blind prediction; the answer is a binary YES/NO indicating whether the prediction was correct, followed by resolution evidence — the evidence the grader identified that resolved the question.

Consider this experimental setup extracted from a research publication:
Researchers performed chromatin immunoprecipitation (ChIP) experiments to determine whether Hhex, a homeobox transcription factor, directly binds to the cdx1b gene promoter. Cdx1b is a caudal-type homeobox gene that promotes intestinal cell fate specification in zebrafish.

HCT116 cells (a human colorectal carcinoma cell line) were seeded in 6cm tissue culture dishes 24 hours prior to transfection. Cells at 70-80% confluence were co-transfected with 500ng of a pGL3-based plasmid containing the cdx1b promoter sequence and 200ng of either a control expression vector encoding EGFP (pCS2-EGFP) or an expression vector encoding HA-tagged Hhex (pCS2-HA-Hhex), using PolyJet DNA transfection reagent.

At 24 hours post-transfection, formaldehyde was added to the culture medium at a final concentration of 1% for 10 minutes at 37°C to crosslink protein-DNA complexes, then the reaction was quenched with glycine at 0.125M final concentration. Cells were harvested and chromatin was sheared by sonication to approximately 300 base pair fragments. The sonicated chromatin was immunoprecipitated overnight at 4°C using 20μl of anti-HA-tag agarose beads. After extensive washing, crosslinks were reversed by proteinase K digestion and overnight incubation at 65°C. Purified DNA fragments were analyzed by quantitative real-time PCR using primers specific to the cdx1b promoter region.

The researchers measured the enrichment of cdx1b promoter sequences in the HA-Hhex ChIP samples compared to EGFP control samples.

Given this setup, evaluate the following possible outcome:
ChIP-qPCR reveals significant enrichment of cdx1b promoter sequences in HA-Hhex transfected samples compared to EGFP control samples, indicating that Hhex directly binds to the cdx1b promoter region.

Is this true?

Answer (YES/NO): YES